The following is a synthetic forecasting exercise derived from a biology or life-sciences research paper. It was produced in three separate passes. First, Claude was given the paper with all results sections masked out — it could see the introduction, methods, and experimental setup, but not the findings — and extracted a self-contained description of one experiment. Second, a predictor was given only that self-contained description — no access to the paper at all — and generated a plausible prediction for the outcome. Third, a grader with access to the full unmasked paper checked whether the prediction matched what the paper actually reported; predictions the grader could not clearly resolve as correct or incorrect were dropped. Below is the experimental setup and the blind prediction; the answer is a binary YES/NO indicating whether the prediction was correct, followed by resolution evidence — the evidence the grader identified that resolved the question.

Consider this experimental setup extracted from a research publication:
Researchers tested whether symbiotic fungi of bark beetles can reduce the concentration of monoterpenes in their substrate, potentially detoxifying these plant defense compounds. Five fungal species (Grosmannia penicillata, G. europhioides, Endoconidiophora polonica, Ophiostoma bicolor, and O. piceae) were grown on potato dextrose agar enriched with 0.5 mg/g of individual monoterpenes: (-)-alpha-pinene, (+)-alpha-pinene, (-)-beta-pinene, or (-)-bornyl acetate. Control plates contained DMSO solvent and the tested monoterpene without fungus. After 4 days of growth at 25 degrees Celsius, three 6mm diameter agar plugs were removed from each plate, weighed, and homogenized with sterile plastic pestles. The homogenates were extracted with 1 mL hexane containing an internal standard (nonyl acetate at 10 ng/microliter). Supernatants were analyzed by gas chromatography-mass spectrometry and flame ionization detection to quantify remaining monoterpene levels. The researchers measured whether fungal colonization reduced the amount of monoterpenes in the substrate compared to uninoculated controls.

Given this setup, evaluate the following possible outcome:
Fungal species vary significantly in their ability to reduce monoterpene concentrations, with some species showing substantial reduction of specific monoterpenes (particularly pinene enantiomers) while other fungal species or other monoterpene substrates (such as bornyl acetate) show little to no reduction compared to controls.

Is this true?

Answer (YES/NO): NO